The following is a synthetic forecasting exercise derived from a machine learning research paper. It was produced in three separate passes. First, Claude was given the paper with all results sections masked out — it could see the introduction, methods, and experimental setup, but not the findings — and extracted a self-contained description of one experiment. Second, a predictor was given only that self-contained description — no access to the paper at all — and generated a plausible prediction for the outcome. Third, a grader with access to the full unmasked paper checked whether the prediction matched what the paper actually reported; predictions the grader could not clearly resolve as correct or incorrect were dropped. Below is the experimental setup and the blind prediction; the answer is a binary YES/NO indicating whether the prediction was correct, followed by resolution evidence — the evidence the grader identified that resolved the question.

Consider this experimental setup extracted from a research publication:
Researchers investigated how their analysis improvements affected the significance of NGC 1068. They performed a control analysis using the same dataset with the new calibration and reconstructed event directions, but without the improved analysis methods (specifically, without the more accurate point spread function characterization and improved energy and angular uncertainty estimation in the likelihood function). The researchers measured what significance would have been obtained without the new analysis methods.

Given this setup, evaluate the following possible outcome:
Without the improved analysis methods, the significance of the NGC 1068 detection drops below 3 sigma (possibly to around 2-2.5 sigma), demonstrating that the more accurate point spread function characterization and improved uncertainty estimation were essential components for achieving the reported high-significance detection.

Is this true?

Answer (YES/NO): NO